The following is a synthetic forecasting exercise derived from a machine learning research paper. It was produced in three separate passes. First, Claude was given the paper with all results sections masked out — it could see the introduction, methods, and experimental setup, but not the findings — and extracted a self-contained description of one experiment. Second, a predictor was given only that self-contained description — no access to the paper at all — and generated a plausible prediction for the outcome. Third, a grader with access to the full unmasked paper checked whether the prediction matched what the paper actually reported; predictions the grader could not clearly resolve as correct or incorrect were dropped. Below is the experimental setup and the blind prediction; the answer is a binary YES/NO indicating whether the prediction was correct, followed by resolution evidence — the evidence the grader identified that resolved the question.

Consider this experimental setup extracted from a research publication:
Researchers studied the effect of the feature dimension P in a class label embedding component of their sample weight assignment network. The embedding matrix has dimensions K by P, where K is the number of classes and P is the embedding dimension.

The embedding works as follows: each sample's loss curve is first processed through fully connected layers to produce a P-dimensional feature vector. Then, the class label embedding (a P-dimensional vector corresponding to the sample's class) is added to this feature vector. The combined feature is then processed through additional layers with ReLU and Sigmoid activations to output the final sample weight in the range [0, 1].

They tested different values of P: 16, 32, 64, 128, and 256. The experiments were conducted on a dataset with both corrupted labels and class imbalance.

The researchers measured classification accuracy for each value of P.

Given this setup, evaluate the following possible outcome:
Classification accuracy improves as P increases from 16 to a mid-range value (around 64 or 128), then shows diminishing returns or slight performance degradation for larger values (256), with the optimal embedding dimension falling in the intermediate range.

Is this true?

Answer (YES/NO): NO